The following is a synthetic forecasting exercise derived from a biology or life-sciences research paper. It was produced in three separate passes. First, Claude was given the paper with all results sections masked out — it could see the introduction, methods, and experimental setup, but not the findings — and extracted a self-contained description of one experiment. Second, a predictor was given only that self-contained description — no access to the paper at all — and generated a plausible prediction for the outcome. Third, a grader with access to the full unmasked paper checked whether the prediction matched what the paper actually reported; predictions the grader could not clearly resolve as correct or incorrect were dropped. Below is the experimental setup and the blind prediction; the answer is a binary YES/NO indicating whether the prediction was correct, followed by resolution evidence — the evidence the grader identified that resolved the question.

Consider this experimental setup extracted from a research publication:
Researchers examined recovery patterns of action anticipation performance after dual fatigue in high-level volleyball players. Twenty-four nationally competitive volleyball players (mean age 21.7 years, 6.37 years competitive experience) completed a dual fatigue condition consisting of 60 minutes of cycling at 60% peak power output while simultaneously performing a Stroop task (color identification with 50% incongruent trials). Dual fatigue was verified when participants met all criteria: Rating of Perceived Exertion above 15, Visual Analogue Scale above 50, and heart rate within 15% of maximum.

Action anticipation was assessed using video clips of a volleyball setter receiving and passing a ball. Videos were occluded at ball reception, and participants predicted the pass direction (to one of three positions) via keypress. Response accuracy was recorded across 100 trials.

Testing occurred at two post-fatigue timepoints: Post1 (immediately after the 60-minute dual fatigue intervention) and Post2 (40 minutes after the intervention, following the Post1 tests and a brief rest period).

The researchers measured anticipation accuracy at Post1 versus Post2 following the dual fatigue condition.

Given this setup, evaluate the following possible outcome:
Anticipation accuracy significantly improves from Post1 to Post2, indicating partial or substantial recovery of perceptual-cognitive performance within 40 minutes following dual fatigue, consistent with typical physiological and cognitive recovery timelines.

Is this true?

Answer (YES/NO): NO